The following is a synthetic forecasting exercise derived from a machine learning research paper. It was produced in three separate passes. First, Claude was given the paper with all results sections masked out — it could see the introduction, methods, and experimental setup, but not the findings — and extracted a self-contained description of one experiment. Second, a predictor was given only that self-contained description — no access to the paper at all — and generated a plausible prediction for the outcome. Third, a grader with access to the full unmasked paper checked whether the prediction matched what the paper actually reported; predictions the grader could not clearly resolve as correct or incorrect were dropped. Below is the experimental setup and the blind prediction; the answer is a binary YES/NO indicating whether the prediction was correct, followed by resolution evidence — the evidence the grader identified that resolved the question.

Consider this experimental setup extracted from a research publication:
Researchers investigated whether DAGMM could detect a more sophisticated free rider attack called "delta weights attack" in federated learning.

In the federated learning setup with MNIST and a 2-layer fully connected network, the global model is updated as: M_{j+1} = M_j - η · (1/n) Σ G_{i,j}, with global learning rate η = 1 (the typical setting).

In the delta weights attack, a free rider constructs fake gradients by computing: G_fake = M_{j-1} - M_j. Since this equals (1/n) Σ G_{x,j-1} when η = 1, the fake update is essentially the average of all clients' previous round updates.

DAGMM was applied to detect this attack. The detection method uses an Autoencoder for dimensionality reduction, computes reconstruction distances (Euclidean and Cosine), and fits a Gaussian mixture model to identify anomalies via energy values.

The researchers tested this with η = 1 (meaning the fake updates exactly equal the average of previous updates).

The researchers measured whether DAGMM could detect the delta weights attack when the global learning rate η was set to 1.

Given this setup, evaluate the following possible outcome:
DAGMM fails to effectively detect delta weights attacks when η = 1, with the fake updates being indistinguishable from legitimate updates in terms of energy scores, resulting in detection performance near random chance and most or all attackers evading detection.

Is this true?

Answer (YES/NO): NO